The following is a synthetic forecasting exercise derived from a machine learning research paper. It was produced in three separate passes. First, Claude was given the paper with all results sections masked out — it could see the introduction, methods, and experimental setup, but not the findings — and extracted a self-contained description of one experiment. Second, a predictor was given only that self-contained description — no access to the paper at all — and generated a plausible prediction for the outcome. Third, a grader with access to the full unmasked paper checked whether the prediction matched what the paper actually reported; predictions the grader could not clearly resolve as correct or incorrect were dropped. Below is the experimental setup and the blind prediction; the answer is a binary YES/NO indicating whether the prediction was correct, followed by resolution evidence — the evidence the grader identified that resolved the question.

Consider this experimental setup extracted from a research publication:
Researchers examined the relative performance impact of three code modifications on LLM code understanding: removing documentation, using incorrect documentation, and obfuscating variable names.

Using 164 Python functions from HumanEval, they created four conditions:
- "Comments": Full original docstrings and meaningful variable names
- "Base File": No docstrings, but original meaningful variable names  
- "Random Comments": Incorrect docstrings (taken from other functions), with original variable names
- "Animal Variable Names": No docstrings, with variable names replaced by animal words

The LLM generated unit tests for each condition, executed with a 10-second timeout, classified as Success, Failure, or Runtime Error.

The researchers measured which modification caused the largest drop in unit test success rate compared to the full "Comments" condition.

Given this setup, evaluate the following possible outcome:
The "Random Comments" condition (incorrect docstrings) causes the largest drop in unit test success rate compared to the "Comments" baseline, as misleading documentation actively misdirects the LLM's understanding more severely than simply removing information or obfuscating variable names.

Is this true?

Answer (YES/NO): YES